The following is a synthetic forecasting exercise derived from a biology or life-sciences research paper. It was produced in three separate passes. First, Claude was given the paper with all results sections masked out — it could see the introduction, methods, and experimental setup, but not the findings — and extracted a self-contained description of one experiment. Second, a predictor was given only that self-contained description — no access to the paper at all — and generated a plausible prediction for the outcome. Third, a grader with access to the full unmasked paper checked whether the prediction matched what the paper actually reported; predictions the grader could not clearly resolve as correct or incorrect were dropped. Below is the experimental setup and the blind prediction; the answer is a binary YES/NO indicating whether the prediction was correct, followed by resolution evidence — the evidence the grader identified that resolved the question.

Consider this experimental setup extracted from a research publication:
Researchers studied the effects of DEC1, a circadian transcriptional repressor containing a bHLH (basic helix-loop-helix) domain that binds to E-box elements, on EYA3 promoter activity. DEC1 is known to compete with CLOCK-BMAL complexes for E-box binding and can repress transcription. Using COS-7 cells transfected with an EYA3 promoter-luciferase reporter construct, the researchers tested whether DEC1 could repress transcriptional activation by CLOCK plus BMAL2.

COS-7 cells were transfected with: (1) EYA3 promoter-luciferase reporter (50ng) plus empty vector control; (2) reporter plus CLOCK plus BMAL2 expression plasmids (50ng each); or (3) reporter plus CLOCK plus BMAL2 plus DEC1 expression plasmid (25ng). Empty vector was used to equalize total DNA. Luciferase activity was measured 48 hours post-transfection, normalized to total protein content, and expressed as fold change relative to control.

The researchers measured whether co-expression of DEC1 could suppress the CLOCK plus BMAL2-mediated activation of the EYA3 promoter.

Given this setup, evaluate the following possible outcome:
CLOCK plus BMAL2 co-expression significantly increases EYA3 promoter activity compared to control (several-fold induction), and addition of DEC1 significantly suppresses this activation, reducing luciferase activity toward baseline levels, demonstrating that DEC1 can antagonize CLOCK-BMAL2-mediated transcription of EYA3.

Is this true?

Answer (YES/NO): NO